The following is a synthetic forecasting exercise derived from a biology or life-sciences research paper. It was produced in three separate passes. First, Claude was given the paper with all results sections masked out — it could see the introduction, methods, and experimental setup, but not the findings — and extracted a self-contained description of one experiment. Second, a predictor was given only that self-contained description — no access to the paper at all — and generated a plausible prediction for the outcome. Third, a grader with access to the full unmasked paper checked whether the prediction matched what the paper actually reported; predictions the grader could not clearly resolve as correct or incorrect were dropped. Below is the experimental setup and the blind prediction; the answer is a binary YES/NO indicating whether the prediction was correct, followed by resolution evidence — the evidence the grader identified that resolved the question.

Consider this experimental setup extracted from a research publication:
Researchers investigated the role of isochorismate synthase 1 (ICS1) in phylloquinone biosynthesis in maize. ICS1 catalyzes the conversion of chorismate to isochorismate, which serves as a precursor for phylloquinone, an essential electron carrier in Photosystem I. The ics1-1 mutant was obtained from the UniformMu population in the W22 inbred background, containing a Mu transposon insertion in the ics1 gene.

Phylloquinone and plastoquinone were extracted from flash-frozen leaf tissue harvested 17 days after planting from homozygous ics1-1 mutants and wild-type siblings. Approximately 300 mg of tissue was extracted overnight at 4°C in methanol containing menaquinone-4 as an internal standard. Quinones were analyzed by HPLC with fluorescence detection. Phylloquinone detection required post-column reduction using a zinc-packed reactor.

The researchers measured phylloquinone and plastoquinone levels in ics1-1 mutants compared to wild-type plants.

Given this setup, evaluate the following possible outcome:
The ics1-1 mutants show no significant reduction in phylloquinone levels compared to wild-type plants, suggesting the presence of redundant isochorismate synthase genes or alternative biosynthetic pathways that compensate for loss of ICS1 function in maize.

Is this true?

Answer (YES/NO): NO